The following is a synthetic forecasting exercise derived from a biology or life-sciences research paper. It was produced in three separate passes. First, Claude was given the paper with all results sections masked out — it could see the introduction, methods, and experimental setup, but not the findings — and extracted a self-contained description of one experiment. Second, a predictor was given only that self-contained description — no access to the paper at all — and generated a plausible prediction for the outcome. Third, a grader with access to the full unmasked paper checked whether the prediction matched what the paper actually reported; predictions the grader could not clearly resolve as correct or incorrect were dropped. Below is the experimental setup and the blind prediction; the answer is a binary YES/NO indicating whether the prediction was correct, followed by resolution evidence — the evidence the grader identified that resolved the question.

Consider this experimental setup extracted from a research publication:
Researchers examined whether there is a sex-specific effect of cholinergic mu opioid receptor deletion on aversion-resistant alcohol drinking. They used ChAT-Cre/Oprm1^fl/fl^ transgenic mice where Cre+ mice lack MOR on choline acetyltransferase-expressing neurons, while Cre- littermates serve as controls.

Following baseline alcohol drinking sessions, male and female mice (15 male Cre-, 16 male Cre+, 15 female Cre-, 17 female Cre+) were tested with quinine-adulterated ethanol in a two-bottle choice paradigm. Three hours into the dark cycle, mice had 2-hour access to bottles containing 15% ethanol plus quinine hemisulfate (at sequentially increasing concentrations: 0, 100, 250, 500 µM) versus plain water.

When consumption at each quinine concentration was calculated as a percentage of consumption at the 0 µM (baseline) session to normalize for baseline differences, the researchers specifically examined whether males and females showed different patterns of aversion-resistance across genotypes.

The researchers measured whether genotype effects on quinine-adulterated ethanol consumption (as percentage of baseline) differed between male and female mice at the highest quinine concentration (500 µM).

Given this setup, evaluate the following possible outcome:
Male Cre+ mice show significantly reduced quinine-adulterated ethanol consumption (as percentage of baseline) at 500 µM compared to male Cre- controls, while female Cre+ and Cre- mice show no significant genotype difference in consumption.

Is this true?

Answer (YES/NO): NO